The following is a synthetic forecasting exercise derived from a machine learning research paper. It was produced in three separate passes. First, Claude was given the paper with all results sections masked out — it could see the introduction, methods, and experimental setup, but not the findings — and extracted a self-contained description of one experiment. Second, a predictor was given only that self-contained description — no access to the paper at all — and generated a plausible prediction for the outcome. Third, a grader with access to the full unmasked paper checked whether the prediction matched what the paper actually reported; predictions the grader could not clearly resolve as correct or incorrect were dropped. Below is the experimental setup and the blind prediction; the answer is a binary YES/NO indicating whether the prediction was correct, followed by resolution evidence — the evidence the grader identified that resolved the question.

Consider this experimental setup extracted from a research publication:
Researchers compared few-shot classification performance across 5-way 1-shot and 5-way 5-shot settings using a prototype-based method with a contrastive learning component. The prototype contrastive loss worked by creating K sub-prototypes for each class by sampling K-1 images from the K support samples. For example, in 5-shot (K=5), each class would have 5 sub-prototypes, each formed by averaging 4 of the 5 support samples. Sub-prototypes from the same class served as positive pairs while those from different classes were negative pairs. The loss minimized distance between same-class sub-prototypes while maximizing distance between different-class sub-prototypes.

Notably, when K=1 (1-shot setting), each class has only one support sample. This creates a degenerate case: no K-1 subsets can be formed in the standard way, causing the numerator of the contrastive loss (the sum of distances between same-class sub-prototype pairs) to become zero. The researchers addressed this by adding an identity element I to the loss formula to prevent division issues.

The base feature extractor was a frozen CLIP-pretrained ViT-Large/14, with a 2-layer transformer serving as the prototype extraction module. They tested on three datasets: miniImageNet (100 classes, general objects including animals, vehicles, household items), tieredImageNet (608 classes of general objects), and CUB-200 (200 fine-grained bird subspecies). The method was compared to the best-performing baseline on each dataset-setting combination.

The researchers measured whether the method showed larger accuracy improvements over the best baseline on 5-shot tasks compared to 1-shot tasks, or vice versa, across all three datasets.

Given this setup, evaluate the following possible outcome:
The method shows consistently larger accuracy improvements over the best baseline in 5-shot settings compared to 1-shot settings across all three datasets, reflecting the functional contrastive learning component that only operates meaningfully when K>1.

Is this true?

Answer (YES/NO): YES